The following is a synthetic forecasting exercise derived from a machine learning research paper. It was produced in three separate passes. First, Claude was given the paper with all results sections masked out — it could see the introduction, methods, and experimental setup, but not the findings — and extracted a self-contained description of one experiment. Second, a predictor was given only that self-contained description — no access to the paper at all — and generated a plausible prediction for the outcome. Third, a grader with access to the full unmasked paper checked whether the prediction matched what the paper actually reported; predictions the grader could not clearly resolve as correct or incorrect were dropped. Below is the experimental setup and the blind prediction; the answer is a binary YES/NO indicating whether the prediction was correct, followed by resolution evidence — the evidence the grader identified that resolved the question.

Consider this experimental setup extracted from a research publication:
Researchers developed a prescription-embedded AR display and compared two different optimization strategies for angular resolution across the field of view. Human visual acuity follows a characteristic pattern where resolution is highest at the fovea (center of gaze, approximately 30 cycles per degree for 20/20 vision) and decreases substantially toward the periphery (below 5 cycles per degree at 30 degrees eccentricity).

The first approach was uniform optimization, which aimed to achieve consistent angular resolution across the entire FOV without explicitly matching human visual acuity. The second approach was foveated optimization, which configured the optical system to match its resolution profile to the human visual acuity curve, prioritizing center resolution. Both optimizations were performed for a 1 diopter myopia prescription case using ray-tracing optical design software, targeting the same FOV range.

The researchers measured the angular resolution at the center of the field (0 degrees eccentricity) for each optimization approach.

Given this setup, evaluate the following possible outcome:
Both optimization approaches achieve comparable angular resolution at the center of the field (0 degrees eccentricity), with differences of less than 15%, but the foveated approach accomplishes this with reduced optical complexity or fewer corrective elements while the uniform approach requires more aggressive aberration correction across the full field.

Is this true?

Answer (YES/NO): NO